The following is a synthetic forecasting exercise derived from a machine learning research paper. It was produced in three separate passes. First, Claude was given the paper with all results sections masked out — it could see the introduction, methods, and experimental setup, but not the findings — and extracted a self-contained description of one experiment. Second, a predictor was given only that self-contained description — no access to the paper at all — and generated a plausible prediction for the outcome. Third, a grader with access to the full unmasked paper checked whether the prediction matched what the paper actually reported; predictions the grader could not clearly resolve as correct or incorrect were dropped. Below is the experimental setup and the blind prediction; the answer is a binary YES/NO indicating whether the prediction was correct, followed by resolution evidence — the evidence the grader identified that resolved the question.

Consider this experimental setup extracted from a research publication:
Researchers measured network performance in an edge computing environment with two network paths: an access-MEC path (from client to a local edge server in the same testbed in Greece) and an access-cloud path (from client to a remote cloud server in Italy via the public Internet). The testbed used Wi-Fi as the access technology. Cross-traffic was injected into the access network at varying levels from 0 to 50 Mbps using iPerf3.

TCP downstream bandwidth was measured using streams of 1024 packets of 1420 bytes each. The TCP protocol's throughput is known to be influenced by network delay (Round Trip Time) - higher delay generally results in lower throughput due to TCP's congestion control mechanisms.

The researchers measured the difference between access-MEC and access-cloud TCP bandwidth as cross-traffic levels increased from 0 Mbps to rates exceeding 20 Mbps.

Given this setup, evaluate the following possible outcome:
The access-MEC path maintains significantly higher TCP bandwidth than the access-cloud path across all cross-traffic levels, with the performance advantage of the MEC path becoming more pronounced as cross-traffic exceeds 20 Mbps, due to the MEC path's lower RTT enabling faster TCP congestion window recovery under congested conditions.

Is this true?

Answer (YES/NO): NO